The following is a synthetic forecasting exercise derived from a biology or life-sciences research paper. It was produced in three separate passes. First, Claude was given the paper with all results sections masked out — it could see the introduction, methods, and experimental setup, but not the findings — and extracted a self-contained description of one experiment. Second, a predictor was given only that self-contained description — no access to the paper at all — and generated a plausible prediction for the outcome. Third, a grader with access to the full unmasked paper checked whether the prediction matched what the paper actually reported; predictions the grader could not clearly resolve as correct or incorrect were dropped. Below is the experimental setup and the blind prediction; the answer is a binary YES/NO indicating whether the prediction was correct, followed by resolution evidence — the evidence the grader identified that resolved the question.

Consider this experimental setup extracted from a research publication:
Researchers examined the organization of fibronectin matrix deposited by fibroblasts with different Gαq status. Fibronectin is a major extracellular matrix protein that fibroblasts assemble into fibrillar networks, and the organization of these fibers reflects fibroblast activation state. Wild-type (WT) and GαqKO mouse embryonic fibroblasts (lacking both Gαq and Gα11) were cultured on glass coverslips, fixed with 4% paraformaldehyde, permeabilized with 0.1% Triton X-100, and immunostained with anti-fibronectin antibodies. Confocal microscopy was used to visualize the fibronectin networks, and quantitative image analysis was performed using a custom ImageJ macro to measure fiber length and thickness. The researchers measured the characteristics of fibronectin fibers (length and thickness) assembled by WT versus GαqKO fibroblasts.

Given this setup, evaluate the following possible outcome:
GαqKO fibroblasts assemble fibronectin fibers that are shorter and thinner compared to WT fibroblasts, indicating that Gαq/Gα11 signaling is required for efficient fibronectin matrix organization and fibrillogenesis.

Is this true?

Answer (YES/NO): NO